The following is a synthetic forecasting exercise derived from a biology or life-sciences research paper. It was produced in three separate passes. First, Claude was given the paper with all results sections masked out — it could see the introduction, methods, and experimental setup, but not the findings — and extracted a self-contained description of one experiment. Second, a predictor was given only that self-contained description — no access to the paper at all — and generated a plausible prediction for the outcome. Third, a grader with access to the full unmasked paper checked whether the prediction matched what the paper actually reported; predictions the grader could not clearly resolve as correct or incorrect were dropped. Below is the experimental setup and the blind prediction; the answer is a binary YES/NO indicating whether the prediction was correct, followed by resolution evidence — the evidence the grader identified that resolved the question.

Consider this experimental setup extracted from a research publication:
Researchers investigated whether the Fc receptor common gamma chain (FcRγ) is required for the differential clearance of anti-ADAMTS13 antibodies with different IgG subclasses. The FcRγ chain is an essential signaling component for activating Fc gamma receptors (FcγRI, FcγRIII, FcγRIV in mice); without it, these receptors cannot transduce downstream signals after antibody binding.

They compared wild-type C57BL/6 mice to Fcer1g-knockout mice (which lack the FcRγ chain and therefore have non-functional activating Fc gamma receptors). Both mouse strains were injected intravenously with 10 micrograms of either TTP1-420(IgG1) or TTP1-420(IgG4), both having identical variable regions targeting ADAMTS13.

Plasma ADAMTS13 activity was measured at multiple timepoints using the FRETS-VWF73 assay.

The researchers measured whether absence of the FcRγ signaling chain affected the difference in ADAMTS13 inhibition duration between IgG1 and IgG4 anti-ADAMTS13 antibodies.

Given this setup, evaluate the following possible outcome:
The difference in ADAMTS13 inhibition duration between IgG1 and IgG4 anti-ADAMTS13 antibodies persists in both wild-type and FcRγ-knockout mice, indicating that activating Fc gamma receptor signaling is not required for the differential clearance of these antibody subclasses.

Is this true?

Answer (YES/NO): NO